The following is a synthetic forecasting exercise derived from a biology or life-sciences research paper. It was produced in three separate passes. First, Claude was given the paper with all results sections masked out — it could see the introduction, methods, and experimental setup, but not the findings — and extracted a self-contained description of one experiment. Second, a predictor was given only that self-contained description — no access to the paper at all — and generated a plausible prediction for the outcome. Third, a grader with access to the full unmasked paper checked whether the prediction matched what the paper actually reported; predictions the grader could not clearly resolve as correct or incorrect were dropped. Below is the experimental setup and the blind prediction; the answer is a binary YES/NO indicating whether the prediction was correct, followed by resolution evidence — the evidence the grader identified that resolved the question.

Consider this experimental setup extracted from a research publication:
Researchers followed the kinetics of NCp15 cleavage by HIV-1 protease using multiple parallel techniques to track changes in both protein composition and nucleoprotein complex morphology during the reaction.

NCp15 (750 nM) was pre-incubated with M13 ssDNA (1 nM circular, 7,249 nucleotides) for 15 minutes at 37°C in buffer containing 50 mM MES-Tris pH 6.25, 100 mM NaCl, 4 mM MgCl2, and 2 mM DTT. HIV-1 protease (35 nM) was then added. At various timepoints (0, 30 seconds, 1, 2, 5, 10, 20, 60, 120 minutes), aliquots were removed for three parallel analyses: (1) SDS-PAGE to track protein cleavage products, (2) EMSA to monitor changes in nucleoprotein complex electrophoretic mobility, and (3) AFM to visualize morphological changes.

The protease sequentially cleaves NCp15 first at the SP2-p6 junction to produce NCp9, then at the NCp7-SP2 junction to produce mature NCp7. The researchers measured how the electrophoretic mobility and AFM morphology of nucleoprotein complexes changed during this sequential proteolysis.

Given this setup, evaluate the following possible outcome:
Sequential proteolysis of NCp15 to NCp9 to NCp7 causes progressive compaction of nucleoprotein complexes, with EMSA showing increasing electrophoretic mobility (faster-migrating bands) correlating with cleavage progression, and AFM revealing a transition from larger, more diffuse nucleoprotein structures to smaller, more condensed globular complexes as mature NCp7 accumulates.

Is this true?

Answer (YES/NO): NO